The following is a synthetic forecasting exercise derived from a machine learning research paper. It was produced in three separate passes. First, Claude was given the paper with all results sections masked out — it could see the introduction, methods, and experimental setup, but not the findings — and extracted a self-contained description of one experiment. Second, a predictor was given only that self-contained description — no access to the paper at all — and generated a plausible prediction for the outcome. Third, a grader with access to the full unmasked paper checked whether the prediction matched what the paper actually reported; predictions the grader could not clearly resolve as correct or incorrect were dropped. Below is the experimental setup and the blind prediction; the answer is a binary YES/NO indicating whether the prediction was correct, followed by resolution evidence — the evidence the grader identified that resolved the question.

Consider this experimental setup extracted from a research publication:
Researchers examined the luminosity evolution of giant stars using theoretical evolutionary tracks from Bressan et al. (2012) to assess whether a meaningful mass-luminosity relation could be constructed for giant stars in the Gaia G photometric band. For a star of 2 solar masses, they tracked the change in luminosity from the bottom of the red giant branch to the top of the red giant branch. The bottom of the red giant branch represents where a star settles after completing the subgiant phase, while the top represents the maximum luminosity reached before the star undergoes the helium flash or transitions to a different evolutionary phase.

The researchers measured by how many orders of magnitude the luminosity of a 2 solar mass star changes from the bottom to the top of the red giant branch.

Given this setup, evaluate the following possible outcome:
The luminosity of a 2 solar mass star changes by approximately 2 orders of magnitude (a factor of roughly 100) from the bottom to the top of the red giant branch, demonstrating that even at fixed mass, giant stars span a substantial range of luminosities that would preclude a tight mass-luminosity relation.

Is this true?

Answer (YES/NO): NO